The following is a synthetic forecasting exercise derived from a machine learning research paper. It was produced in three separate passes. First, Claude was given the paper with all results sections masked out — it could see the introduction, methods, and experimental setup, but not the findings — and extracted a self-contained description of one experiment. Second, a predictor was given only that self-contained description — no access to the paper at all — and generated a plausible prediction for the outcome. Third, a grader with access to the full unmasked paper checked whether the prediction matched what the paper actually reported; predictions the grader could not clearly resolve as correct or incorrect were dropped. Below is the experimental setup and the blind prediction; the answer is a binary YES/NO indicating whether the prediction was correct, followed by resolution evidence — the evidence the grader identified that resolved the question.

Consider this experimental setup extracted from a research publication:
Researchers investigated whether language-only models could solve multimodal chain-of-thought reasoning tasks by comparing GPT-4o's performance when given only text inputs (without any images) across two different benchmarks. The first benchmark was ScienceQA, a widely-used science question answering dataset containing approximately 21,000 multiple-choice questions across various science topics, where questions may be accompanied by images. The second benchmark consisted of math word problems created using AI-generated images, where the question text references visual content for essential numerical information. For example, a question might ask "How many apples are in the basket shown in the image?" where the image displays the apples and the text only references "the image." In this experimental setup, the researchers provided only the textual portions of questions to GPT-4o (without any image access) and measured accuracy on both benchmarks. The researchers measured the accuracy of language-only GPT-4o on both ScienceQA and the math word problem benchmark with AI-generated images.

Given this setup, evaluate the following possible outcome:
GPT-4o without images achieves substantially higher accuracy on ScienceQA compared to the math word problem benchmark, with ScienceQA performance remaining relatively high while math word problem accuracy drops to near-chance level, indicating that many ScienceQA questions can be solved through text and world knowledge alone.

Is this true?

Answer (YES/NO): YES